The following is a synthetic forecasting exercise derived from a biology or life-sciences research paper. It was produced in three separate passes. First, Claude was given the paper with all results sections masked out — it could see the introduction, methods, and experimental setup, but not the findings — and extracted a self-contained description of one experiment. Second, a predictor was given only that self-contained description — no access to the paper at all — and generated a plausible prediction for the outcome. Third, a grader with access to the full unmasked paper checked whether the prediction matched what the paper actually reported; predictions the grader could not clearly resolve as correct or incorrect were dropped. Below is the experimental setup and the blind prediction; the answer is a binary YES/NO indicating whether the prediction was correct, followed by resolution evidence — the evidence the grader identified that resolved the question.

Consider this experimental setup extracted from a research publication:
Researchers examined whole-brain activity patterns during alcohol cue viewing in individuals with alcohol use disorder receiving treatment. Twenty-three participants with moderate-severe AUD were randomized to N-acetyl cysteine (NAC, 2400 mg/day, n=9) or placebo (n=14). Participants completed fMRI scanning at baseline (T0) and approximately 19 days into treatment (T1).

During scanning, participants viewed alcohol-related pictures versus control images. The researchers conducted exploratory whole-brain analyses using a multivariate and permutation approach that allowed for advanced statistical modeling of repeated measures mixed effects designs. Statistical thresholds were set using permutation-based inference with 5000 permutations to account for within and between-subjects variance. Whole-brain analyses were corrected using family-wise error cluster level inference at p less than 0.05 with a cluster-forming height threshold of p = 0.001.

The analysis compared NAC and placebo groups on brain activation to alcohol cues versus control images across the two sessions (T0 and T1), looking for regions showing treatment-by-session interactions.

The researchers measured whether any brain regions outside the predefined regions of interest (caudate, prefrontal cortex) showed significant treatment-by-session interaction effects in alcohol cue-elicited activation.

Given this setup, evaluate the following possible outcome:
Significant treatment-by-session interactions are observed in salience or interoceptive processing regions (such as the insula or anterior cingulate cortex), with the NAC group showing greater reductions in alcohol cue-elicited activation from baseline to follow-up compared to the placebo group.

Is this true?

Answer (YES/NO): NO